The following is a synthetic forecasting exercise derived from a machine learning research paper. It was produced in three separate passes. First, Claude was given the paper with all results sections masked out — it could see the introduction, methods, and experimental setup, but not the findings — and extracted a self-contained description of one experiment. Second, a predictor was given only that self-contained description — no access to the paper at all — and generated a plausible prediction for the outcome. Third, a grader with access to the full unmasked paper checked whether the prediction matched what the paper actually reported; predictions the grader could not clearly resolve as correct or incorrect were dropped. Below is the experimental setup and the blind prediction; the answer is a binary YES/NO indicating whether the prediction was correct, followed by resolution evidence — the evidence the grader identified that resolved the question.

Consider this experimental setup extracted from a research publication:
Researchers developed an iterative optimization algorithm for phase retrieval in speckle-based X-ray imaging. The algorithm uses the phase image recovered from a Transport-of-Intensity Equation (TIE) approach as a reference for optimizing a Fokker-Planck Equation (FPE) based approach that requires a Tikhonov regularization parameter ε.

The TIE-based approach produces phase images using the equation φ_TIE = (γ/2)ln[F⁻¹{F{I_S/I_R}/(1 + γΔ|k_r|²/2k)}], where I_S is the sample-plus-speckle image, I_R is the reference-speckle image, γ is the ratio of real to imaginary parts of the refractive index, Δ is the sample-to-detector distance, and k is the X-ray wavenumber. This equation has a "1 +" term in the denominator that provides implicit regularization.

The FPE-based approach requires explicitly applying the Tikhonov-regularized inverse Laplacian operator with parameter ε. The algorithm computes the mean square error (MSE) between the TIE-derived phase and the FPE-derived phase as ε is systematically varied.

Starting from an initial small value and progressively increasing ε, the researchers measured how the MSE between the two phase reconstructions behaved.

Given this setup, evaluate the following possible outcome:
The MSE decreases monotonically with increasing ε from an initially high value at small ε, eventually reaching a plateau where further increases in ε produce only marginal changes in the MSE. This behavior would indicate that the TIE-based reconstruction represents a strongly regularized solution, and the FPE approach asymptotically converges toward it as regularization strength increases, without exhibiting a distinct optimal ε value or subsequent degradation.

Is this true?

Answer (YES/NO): NO